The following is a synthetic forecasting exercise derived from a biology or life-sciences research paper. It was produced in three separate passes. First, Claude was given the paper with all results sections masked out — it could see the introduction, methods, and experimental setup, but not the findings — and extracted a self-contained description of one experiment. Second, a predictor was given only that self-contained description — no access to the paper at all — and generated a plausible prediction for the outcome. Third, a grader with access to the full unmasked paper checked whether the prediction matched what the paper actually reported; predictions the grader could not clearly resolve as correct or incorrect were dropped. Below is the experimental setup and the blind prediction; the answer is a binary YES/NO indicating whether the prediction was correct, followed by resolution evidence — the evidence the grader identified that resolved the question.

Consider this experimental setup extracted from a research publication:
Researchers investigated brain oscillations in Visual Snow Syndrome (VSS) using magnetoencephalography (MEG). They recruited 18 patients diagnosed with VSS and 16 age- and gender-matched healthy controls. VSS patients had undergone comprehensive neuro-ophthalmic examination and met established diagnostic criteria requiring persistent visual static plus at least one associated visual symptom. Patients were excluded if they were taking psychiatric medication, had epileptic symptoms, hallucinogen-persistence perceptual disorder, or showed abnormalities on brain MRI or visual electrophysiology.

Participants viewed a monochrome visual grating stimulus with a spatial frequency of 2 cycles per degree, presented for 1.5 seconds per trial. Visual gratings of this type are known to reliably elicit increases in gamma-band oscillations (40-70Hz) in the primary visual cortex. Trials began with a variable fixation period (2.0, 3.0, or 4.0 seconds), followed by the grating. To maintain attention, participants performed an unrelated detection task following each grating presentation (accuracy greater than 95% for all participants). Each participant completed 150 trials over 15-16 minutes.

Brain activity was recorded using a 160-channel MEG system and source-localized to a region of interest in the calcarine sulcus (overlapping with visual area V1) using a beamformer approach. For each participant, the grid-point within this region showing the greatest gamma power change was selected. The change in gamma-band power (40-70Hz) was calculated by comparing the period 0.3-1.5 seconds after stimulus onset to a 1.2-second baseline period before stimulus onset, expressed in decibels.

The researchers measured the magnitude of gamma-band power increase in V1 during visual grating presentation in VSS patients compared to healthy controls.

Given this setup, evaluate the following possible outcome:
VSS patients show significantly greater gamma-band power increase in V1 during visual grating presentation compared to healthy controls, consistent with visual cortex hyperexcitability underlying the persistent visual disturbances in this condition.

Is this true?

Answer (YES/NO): YES